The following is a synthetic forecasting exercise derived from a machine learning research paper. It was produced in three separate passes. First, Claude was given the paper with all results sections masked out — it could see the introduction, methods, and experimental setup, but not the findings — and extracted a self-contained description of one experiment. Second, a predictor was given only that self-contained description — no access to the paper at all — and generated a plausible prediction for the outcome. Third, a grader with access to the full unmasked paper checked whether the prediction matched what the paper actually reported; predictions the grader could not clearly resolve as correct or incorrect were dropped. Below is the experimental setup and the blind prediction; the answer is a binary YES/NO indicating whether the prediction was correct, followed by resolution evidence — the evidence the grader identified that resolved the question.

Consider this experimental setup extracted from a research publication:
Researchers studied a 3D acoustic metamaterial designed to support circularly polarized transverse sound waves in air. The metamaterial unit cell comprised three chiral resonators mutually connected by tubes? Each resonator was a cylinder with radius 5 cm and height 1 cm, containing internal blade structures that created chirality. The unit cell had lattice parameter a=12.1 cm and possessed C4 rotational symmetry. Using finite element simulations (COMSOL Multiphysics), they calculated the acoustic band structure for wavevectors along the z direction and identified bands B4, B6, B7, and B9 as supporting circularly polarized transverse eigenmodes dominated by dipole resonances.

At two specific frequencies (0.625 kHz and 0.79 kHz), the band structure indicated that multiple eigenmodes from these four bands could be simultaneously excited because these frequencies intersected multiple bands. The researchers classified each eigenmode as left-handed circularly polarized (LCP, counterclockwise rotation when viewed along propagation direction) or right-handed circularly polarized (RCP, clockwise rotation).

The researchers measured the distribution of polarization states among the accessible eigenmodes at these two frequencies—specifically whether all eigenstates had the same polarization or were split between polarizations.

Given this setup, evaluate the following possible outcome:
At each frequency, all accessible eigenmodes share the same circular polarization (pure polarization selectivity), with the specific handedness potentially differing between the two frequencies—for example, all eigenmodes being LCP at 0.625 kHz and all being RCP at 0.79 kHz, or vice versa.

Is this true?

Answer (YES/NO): NO